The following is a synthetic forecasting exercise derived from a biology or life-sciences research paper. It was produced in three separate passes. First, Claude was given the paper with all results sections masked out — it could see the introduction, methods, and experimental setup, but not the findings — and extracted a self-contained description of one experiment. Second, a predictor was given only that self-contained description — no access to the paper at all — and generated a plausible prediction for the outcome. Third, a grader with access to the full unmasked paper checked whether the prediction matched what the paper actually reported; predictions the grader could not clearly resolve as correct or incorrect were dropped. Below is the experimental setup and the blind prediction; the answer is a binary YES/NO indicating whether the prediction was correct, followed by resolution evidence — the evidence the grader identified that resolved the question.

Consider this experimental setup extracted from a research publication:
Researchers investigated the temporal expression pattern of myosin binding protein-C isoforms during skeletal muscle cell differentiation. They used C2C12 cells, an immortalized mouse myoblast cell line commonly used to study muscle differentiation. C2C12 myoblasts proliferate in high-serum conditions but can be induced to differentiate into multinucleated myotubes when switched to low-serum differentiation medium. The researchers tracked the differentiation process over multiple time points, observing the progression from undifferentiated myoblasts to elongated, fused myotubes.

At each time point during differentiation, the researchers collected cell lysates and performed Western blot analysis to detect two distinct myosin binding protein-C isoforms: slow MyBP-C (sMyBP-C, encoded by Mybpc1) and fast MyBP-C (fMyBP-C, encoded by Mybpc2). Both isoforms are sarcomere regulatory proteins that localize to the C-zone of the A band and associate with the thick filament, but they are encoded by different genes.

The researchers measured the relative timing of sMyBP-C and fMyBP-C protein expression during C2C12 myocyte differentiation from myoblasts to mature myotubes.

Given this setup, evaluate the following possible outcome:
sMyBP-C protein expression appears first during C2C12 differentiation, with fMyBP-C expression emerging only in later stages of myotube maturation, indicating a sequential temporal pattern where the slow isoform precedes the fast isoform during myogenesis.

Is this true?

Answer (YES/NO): YES